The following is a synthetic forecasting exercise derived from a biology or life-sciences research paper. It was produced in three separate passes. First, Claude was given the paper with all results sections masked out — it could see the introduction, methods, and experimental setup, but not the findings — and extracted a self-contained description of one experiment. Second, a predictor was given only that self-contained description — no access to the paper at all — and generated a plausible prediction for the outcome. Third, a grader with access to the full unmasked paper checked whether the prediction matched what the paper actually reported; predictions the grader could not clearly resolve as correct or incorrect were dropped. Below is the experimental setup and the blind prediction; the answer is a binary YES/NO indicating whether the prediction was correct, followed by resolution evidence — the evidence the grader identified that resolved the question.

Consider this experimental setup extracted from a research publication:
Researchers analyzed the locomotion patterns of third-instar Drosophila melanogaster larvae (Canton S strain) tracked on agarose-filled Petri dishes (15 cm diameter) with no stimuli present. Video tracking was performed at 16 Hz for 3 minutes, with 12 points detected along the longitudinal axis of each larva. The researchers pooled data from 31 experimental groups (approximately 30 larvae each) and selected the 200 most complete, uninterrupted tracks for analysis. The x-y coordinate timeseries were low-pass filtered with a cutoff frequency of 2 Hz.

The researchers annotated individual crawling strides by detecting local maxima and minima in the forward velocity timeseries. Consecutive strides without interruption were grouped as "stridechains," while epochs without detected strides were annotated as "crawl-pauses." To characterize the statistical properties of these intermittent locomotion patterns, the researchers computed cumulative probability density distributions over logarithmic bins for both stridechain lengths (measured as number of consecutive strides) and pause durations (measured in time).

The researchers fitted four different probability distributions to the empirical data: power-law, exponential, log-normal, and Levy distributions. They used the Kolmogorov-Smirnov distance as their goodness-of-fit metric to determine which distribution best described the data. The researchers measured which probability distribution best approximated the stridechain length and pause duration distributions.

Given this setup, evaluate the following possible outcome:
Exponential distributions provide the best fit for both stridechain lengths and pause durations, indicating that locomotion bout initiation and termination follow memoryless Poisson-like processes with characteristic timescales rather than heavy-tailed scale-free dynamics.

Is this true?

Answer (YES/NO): NO